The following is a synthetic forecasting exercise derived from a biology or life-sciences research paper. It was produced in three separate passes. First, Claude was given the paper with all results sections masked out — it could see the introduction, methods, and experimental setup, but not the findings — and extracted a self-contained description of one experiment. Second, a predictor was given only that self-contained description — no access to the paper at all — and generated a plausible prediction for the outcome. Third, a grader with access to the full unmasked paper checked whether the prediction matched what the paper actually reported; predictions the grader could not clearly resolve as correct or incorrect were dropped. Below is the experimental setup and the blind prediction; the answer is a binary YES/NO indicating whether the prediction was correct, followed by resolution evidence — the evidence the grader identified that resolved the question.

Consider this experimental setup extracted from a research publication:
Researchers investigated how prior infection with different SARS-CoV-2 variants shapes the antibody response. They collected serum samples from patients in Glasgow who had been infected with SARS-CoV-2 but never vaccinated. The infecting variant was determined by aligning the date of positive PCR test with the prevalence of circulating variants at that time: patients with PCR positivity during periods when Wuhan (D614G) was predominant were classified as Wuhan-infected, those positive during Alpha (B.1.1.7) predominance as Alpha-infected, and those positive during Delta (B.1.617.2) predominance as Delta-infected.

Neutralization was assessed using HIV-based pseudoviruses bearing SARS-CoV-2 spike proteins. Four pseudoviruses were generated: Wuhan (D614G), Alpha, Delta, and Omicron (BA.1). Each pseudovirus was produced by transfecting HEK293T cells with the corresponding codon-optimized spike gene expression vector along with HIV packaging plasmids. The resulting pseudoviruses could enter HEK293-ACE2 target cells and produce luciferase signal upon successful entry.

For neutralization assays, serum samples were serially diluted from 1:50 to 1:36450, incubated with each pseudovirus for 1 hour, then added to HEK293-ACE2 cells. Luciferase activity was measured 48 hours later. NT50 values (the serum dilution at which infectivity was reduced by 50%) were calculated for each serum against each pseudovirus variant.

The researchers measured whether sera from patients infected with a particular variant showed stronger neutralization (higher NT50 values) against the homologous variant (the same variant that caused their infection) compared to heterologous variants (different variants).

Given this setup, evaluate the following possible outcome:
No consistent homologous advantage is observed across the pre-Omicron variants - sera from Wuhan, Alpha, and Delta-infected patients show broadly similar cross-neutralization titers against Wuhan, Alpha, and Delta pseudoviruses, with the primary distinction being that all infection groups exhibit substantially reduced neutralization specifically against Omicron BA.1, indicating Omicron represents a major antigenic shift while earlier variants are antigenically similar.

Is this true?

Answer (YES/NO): NO